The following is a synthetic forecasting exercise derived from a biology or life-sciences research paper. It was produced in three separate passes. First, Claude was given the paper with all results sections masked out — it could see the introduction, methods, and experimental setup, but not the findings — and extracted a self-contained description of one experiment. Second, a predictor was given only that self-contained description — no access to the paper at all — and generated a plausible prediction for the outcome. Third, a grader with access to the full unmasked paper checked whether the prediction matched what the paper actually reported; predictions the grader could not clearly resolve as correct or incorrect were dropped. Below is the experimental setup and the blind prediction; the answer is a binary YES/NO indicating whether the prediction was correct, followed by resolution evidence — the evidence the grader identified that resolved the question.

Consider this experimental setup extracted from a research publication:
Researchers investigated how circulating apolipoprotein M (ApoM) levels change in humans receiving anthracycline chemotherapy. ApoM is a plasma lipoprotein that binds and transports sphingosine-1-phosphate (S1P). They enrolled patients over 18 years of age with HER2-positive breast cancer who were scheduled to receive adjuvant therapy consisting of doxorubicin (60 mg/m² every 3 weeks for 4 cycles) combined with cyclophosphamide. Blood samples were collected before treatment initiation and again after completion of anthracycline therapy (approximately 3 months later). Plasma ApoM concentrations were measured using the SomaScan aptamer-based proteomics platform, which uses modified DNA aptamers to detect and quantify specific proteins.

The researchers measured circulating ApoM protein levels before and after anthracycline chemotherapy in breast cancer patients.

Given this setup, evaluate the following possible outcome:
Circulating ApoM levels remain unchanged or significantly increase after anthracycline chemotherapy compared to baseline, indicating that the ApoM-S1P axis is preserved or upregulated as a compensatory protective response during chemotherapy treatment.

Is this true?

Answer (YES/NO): NO